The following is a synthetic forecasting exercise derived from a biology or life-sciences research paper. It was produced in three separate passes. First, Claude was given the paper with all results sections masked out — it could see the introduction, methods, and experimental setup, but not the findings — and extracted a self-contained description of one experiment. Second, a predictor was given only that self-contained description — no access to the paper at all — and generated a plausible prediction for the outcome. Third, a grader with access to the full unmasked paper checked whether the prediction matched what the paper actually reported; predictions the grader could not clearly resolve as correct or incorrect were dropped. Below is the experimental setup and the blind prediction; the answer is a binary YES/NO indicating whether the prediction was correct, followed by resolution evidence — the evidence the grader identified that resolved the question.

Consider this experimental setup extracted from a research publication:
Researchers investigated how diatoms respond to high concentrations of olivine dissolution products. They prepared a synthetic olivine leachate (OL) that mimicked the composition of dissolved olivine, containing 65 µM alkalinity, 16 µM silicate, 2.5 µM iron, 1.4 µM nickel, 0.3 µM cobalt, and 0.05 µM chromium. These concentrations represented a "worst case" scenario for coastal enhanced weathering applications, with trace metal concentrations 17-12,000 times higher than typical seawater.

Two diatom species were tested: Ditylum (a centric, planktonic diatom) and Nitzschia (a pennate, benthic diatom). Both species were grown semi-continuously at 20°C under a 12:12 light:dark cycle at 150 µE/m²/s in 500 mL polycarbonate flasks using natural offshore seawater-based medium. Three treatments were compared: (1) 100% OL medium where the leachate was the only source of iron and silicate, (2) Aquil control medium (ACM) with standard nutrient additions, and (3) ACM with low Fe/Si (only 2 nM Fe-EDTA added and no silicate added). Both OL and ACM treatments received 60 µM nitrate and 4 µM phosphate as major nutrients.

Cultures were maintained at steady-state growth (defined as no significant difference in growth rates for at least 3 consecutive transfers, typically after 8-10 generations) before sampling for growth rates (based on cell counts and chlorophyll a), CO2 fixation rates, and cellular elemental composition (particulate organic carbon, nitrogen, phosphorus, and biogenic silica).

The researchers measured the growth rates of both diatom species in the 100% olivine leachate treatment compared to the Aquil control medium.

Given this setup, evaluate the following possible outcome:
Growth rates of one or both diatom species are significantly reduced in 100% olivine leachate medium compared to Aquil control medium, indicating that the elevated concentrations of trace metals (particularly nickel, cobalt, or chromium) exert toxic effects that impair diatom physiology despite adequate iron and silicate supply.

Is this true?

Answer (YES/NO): NO